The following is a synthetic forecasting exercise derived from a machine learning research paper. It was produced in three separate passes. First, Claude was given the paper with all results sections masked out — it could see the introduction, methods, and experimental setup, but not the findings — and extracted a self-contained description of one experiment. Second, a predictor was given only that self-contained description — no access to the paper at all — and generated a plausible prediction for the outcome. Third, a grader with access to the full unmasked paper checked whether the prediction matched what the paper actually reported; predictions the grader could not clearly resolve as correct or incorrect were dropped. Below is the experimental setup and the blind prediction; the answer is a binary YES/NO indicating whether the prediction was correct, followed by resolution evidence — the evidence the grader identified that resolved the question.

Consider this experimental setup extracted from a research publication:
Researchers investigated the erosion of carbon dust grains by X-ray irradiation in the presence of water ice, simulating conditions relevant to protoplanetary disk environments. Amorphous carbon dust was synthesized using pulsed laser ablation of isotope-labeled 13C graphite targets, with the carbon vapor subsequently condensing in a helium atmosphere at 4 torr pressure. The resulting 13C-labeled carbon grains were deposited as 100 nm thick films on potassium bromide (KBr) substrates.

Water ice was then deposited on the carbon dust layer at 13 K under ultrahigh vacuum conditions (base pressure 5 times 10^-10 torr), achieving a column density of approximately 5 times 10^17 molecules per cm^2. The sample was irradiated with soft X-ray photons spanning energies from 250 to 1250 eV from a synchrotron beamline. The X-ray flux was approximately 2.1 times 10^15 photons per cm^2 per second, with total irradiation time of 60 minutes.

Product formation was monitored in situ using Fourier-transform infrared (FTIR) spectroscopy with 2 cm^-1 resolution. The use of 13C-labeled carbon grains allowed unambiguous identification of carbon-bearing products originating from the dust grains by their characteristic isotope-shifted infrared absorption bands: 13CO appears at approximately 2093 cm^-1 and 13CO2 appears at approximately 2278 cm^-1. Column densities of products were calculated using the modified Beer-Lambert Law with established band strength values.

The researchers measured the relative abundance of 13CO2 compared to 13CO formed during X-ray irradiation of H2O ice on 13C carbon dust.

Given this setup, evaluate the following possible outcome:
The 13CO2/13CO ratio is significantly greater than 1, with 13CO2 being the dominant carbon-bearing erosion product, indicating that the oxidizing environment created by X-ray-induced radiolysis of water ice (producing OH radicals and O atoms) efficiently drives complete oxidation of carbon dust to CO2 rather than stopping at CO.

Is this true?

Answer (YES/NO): NO